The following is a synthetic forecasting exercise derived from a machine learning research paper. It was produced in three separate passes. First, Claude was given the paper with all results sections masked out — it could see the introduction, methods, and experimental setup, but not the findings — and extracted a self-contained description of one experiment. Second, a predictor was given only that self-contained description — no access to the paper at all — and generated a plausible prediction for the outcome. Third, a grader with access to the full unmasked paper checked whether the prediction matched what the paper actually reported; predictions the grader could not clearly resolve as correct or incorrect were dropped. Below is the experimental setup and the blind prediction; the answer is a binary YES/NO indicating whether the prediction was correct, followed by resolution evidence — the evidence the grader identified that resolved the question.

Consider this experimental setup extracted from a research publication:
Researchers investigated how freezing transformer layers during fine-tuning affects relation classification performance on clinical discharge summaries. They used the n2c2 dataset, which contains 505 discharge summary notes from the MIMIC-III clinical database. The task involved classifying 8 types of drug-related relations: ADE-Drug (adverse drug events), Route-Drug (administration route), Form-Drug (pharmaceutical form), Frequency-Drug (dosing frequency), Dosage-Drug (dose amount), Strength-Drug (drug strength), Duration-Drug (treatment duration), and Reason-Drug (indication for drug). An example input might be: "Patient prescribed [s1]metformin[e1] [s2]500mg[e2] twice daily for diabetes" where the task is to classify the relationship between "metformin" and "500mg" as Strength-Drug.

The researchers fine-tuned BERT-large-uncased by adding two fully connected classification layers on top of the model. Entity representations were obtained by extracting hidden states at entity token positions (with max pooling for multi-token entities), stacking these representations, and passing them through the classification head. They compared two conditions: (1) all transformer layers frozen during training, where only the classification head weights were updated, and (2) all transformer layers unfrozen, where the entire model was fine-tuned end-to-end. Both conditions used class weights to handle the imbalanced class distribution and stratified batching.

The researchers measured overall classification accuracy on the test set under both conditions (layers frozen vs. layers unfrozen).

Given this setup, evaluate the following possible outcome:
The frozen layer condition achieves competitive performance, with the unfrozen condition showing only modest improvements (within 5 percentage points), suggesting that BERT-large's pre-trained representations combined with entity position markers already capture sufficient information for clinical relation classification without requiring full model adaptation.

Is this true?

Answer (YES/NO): NO